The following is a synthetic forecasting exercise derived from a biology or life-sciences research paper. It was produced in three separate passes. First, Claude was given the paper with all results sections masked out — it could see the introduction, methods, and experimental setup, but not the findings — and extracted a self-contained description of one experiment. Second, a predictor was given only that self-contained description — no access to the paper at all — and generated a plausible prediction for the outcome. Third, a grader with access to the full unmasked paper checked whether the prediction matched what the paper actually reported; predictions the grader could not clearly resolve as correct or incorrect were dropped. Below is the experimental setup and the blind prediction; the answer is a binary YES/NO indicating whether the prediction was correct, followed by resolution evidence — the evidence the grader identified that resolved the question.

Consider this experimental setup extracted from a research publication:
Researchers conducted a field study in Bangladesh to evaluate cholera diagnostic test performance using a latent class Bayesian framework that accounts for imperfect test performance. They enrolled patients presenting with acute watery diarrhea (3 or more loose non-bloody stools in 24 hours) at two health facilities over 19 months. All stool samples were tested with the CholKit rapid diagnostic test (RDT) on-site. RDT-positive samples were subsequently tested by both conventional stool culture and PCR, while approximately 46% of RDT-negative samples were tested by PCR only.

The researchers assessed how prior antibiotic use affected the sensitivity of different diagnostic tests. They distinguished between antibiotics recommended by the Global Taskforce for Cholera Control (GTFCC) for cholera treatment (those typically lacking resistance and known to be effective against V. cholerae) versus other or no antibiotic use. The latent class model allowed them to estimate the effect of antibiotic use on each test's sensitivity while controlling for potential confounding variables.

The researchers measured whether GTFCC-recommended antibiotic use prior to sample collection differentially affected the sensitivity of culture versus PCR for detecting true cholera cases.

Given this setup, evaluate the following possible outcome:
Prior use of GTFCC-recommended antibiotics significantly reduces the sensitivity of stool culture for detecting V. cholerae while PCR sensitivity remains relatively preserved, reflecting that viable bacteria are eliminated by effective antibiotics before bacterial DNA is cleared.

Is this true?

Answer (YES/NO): YES